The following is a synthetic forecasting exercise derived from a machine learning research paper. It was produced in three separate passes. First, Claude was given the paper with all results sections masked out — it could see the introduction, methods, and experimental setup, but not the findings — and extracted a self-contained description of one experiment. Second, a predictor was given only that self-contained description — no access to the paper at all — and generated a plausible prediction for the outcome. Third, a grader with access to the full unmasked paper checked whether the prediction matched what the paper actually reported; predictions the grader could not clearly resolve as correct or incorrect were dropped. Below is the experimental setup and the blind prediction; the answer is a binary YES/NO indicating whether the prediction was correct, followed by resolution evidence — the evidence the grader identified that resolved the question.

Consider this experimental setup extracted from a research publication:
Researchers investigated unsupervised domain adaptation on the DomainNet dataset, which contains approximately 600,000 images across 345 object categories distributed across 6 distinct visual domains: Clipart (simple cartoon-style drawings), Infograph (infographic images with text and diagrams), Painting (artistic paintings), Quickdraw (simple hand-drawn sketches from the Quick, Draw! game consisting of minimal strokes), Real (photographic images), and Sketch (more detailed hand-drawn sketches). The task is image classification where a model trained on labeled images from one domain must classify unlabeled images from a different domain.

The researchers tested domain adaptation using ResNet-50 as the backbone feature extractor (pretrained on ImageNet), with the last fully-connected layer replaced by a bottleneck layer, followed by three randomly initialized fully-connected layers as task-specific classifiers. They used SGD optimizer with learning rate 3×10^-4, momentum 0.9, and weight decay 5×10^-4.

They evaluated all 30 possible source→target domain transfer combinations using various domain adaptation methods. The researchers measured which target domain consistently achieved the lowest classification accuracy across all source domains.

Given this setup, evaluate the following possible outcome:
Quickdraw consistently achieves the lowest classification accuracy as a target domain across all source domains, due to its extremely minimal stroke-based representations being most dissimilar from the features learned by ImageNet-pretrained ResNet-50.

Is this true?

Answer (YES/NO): YES